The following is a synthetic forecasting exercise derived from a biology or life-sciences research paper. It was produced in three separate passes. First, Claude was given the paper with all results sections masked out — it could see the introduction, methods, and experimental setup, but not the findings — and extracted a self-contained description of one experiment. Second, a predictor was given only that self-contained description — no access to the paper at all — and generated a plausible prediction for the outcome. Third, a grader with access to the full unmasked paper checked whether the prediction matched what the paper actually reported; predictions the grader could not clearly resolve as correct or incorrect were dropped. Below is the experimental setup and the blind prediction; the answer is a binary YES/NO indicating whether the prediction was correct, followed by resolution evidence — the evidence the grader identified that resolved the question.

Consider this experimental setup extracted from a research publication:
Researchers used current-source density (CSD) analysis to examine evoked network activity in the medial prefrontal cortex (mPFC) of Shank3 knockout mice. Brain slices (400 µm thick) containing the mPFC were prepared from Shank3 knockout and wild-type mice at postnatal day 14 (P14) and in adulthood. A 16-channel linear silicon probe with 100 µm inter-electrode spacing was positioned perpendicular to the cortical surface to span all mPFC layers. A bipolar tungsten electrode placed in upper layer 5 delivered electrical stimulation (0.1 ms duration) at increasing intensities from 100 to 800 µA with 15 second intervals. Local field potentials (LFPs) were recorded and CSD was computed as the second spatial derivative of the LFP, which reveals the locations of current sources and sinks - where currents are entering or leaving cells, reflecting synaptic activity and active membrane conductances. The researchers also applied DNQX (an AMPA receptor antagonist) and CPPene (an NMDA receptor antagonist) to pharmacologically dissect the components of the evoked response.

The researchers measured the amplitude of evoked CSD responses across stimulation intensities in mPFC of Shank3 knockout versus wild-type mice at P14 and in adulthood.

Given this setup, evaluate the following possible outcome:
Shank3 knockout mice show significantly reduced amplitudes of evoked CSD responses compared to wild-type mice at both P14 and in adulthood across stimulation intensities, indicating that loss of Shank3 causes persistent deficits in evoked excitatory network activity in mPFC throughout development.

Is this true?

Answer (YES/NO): NO